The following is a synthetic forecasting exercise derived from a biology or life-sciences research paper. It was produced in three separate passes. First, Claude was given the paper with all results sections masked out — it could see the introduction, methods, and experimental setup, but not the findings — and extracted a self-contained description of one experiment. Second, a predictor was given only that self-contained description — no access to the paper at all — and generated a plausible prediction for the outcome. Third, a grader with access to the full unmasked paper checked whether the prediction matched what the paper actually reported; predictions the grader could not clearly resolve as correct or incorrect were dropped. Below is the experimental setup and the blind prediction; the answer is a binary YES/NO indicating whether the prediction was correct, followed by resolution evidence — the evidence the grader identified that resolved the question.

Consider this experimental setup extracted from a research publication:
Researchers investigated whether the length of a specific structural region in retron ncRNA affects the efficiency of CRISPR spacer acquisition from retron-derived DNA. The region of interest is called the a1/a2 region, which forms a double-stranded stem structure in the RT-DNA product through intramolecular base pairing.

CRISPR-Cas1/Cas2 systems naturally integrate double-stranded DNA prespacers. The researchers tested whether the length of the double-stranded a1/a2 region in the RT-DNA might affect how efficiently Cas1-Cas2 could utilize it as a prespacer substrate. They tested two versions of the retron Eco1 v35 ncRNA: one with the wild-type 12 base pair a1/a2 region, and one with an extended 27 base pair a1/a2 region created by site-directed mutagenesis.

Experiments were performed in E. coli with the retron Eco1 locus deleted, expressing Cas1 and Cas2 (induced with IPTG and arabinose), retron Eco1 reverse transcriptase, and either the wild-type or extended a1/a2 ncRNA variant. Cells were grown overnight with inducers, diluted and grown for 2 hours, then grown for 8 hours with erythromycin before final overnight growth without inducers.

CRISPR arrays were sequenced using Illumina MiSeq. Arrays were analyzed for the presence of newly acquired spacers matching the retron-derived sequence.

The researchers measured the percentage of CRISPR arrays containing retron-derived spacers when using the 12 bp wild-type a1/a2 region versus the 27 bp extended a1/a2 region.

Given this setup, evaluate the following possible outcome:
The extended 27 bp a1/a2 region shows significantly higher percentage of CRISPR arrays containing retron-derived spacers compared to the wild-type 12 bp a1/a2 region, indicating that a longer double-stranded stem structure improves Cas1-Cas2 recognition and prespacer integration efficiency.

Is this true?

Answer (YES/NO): NO